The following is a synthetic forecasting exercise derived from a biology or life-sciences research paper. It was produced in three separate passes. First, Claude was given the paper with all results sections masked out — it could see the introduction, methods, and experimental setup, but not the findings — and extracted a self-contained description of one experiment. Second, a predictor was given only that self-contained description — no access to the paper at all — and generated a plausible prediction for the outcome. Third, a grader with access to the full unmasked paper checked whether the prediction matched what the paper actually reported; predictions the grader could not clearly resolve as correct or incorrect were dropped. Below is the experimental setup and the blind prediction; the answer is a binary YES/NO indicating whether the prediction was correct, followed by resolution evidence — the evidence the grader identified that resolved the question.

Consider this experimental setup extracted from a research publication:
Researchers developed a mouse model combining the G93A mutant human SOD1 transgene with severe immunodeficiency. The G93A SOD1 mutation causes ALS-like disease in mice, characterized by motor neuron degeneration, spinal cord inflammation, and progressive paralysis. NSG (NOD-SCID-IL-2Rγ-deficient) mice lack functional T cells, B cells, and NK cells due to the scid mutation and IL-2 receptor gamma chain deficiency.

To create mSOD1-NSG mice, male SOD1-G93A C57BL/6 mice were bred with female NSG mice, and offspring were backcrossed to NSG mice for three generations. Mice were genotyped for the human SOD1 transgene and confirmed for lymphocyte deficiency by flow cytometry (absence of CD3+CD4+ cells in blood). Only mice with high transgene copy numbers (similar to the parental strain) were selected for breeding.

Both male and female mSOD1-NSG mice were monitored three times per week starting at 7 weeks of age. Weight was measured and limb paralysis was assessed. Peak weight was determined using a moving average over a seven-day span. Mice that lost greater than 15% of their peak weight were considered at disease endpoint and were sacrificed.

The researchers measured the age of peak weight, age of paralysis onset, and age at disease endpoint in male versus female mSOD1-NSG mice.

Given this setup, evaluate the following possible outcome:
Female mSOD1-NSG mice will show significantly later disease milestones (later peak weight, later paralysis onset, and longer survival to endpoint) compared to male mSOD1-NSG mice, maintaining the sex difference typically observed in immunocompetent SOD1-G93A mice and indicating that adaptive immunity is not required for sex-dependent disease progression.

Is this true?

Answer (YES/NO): NO